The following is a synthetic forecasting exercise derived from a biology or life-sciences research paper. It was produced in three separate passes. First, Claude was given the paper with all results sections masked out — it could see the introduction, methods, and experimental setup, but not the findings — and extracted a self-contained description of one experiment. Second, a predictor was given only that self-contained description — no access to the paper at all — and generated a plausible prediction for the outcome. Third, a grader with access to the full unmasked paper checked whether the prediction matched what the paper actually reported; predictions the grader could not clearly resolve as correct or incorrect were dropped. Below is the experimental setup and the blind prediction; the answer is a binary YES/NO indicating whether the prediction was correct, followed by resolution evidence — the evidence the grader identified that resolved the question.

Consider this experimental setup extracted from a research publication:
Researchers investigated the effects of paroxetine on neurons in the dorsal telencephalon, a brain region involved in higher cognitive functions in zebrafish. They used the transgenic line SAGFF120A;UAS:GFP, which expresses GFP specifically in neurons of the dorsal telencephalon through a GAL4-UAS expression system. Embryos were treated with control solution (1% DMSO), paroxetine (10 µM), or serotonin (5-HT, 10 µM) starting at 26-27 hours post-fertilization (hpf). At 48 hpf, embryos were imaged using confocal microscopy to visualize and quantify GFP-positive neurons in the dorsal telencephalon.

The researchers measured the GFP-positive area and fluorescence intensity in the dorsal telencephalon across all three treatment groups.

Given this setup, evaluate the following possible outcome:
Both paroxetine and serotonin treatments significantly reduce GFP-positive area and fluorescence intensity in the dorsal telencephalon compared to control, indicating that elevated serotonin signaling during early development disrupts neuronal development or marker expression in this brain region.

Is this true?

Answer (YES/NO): NO